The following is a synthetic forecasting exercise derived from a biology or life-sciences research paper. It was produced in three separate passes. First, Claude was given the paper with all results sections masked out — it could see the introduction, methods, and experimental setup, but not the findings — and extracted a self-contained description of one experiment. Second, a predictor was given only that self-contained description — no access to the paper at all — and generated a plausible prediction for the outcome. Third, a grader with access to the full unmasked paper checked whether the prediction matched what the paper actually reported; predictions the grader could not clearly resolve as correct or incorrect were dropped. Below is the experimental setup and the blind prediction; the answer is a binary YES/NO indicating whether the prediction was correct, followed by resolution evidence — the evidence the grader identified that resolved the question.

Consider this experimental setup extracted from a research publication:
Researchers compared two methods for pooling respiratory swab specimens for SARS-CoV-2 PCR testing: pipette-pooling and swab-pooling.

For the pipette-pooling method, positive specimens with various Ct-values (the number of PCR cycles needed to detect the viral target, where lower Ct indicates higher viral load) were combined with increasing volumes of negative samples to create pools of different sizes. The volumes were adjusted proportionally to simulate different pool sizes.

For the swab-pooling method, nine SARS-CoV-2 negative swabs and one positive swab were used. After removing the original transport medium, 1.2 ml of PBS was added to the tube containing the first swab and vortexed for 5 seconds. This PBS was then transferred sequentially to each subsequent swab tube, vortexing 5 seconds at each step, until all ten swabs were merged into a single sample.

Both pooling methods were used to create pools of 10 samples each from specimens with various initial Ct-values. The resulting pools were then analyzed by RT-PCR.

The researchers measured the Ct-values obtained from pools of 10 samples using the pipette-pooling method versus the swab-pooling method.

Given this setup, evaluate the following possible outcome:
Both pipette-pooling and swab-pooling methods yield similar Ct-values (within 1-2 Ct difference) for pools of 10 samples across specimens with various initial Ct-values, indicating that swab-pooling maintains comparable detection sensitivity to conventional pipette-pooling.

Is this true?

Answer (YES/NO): YES